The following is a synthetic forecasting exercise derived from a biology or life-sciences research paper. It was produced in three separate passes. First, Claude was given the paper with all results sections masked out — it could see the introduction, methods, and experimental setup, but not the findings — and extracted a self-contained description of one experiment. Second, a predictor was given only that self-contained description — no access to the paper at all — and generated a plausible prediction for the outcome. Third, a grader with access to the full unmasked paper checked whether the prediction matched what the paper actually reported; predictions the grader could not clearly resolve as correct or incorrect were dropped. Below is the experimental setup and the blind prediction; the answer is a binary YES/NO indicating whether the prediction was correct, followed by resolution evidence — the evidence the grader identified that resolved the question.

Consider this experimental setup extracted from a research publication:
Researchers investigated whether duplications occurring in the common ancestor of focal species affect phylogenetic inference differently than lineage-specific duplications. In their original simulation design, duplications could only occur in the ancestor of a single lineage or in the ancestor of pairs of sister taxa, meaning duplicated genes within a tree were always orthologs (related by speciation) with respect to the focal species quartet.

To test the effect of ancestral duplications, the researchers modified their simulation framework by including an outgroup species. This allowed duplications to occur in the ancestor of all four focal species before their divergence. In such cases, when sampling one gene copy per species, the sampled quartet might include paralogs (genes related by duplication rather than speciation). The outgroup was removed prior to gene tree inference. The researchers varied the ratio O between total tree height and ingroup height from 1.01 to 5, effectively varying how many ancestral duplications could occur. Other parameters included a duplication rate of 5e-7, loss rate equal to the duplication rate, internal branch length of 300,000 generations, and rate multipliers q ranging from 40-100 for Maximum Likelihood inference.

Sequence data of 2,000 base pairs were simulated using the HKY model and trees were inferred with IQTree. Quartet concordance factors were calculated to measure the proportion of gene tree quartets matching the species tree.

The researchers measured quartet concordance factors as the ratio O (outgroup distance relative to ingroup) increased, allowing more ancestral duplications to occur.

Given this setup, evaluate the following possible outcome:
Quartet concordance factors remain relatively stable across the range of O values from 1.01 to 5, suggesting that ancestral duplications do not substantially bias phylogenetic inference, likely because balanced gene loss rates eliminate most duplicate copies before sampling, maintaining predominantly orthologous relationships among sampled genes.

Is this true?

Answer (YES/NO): NO